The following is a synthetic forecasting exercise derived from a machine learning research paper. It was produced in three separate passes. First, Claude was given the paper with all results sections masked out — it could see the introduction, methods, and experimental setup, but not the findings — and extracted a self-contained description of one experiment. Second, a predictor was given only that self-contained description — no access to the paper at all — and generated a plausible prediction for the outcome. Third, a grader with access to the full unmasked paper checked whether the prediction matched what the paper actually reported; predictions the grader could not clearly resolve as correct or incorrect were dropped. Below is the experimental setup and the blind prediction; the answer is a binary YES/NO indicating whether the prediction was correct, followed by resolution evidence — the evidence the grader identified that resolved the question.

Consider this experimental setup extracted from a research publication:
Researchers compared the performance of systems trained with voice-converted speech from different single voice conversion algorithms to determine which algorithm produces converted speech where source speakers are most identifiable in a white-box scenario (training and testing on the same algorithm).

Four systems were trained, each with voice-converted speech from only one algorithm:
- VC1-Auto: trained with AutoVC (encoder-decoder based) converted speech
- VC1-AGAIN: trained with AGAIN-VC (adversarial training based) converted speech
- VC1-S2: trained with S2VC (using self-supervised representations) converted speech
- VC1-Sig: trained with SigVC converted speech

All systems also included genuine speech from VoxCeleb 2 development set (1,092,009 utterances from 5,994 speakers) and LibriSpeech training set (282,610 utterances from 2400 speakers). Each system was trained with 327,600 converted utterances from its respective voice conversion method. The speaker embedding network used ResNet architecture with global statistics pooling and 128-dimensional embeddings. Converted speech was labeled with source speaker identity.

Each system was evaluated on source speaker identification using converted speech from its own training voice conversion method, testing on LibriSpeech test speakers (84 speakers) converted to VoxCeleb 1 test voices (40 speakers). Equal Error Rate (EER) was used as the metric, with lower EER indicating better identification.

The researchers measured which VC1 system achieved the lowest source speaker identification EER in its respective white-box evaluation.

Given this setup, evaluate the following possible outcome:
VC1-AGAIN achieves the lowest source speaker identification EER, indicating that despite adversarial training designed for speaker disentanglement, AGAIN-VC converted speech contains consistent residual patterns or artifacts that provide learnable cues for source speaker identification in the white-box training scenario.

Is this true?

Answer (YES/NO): NO